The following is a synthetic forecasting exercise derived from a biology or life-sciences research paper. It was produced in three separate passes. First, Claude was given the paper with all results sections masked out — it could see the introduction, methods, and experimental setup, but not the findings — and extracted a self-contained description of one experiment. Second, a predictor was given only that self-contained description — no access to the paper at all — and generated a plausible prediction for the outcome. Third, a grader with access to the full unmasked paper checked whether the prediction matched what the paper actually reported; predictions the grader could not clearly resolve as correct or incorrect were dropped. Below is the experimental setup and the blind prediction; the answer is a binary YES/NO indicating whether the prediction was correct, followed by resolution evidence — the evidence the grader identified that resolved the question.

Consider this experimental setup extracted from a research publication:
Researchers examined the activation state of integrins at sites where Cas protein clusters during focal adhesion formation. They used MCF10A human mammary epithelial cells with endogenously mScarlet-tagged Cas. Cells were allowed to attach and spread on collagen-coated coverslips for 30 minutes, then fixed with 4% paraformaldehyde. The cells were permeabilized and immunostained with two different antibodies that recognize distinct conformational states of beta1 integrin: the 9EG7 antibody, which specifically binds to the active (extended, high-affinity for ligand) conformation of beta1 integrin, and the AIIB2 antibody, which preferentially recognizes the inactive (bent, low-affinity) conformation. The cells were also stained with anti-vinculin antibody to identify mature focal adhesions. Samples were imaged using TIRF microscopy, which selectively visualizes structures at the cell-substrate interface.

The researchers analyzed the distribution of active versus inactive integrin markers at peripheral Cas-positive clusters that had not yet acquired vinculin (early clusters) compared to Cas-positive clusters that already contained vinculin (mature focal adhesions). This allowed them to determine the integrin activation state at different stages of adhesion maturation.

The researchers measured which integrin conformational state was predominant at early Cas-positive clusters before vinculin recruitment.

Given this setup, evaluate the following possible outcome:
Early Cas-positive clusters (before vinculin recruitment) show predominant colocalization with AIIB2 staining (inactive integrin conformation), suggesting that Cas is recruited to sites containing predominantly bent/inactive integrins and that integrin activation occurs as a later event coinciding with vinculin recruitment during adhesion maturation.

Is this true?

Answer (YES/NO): YES